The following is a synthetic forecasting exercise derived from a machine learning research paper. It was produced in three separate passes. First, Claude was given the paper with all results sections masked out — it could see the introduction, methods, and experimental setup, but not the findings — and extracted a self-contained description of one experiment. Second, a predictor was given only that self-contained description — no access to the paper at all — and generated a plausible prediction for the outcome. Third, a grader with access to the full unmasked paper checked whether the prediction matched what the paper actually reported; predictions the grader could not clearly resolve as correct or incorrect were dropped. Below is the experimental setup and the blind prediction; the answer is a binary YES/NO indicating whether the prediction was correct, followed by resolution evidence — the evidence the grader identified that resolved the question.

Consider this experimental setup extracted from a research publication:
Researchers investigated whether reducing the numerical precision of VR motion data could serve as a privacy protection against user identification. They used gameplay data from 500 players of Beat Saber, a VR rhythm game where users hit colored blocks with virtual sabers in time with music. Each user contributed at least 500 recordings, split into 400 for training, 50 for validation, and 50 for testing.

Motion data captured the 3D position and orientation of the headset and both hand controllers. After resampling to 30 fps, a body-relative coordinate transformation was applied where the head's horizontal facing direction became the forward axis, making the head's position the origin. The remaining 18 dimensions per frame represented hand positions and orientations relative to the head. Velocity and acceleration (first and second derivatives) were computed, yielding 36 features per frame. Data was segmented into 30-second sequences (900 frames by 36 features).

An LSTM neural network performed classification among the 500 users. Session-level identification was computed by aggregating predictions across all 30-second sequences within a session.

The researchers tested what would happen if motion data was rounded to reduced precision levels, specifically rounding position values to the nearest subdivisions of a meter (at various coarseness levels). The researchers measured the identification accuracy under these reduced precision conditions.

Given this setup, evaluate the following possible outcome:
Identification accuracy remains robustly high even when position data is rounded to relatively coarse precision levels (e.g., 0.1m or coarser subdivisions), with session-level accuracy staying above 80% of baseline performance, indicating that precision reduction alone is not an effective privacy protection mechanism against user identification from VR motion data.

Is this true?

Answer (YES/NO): YES